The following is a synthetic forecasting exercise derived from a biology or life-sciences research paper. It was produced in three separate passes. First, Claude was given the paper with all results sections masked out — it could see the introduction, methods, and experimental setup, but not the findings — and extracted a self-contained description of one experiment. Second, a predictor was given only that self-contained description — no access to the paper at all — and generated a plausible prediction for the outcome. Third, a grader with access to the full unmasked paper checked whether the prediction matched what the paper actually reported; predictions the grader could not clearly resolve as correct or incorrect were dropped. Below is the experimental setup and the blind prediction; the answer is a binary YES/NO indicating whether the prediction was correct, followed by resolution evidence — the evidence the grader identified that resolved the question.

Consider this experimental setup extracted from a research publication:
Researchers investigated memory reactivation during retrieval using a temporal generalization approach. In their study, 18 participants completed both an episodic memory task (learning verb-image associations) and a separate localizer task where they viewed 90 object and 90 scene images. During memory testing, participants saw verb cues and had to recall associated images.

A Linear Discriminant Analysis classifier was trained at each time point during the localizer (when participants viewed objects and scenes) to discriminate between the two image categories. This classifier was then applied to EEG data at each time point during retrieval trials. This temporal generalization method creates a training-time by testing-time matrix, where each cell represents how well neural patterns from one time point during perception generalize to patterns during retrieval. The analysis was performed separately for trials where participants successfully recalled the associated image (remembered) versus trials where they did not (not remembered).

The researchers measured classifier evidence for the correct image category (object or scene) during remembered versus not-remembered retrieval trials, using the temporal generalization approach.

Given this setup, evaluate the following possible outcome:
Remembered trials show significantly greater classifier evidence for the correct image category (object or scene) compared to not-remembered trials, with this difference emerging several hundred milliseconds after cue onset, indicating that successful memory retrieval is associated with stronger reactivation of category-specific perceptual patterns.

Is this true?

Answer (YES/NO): YES